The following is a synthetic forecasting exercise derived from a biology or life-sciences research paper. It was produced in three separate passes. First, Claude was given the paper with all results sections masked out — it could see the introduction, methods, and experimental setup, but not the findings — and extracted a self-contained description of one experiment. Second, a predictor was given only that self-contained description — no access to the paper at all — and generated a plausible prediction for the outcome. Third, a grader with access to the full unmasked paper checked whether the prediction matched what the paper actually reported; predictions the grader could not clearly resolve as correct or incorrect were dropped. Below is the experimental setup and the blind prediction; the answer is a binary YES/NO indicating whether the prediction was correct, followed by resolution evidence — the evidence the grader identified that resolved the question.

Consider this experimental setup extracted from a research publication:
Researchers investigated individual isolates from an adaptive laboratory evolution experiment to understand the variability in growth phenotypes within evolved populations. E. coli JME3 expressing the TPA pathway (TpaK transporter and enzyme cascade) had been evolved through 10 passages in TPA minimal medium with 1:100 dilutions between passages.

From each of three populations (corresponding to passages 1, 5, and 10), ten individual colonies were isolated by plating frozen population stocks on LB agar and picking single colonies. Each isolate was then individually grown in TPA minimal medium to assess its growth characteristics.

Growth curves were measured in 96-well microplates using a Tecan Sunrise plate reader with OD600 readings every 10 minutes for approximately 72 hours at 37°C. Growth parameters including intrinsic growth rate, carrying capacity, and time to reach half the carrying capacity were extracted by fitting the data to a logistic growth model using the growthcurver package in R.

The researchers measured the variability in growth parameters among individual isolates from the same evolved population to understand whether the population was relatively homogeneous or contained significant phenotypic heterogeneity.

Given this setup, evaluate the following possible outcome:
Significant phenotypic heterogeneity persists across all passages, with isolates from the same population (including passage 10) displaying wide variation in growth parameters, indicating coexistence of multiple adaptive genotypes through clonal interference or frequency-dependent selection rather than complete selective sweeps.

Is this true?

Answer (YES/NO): YES